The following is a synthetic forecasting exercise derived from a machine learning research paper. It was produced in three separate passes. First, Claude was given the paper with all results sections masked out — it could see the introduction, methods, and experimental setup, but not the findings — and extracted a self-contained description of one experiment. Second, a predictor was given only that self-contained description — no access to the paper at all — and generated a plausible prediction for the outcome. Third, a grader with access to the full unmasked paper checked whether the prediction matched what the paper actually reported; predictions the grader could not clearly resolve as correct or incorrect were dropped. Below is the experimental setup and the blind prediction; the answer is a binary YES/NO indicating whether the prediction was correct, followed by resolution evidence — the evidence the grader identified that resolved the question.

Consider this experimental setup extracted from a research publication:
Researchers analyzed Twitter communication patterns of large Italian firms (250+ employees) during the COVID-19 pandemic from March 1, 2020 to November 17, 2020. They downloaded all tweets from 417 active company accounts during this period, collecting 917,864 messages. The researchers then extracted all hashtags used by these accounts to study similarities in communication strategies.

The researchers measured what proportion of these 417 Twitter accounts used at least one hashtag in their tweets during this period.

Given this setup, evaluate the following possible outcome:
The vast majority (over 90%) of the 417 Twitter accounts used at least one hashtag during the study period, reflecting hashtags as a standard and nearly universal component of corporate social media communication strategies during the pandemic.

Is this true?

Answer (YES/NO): YES